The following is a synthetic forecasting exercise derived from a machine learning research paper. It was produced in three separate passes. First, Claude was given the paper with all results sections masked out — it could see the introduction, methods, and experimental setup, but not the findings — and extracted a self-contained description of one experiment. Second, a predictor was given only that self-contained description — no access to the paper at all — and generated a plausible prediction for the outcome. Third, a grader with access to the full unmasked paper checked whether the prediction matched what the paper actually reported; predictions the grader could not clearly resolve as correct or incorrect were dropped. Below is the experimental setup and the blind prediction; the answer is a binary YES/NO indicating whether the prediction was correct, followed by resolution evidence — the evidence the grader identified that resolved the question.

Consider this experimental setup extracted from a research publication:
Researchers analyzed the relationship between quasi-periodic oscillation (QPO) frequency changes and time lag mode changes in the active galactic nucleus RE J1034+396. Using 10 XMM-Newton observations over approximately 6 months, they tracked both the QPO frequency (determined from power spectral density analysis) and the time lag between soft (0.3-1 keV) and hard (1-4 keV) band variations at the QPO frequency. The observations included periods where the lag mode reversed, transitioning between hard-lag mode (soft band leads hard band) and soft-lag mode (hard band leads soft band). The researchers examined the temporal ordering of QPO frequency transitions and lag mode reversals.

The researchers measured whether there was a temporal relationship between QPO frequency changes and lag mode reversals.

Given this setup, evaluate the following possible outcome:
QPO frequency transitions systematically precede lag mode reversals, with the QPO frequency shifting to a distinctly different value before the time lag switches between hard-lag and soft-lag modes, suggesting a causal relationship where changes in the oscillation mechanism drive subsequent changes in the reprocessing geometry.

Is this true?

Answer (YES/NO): YES